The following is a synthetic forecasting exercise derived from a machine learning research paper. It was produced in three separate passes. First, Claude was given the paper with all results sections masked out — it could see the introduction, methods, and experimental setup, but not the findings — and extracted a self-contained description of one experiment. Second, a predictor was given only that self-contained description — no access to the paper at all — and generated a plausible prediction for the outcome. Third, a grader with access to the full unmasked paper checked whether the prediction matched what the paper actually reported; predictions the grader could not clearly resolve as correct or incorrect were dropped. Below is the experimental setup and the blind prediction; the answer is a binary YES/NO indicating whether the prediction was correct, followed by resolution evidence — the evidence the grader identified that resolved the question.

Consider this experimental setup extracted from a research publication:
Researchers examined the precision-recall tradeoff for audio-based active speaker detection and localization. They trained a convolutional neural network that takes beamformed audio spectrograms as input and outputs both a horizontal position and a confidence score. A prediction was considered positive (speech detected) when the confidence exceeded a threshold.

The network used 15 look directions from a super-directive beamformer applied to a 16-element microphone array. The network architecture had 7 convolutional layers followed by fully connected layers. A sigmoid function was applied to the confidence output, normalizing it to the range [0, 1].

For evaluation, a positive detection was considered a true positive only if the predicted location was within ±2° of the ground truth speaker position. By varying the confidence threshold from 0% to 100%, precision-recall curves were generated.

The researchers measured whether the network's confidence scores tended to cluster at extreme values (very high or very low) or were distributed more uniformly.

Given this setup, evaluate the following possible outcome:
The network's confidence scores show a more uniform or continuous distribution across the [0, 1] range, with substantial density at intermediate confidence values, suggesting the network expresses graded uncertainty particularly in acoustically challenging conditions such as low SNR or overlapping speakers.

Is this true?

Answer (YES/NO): NO